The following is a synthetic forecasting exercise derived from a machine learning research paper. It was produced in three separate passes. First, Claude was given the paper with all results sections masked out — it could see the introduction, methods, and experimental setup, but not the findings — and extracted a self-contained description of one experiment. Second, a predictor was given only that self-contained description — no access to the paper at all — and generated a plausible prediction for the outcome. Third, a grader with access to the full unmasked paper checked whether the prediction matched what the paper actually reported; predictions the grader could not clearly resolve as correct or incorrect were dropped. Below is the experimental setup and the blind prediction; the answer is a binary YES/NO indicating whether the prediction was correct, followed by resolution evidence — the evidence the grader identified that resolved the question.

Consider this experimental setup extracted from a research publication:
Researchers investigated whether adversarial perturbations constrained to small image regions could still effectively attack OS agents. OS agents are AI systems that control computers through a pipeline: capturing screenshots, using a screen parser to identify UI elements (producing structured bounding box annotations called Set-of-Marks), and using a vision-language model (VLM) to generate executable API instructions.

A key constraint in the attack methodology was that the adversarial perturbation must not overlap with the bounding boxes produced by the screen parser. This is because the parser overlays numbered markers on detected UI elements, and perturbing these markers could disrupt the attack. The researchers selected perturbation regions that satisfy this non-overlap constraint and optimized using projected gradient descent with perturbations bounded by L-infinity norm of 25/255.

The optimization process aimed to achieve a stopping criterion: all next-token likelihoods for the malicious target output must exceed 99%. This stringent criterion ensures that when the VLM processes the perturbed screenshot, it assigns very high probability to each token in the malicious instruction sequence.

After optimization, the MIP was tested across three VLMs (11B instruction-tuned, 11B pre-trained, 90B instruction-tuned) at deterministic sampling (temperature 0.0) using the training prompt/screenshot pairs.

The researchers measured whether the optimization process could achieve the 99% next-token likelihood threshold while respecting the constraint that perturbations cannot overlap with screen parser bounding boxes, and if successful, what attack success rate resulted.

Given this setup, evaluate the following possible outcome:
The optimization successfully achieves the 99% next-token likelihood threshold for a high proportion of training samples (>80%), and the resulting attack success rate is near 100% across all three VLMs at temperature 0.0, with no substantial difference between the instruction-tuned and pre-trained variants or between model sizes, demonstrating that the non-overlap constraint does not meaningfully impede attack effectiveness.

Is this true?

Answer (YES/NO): YES